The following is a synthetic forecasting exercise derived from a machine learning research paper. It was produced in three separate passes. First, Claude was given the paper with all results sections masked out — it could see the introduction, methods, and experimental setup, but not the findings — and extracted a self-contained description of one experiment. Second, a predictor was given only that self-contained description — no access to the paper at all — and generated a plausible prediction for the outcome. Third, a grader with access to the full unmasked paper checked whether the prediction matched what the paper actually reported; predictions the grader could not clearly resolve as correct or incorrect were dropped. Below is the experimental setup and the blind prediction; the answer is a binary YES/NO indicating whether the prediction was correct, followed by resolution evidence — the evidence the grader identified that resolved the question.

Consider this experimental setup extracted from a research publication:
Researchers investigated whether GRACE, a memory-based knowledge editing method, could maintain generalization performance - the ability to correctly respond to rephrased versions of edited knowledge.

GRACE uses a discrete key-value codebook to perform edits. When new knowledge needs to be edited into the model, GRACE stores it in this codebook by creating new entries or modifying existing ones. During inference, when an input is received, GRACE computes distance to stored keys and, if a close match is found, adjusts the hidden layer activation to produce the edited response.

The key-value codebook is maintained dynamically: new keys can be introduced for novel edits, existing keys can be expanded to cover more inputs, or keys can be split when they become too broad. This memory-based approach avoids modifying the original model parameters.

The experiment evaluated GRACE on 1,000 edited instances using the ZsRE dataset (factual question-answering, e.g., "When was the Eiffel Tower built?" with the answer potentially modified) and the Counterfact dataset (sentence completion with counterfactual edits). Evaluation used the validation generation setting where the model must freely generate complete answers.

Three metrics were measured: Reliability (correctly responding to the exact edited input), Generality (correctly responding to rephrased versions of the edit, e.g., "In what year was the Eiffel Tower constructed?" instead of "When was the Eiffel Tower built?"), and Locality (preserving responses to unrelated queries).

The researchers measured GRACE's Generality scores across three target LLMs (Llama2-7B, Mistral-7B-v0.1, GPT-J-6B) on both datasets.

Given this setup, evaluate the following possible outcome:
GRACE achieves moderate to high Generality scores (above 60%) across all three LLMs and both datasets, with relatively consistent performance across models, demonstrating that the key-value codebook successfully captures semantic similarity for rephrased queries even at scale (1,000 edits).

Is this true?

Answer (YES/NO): NO